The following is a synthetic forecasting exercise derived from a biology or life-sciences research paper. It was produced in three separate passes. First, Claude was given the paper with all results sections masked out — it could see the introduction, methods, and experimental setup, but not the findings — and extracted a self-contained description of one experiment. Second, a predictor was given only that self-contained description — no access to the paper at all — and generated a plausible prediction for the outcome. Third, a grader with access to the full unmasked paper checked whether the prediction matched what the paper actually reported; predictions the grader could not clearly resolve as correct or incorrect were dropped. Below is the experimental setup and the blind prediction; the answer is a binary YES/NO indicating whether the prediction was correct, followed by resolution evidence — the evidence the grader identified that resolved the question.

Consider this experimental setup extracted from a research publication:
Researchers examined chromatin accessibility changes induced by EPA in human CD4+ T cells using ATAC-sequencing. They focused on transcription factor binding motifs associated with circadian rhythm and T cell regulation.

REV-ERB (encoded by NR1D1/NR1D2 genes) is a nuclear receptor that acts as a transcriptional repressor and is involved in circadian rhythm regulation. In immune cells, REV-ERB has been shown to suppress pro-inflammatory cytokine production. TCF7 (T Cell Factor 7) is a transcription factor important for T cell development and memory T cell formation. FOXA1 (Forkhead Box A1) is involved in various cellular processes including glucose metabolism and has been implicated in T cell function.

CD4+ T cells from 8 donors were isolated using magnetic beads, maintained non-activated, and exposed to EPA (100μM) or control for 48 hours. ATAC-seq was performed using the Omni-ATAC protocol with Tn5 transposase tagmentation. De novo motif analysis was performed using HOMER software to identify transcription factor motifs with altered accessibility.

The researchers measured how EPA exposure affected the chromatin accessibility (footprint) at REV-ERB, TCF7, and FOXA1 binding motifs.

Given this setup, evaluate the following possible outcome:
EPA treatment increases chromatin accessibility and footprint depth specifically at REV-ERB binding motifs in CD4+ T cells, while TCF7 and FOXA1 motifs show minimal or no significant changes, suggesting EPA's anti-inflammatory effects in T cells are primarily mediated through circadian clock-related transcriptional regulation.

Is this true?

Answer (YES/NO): NO